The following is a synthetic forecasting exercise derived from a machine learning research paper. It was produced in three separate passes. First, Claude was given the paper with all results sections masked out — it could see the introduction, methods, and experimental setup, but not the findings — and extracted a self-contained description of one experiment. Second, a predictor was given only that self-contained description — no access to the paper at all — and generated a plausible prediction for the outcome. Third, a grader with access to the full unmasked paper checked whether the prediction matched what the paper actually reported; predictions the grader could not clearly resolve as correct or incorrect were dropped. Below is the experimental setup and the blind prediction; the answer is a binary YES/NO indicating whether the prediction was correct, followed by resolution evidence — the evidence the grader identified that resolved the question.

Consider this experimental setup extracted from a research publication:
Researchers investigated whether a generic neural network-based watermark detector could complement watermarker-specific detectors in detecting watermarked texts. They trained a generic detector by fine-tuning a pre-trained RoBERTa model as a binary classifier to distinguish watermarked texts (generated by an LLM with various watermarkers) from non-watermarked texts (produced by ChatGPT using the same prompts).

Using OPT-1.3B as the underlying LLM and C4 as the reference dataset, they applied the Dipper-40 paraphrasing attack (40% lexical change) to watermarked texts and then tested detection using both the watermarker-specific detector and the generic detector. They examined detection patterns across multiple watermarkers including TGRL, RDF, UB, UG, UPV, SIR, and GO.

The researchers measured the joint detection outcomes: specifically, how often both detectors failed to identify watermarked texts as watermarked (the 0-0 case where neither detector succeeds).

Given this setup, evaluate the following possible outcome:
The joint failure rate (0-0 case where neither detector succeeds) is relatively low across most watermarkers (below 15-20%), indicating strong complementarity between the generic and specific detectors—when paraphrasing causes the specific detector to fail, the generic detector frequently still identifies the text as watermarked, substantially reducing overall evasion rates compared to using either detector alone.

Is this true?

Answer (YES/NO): YES